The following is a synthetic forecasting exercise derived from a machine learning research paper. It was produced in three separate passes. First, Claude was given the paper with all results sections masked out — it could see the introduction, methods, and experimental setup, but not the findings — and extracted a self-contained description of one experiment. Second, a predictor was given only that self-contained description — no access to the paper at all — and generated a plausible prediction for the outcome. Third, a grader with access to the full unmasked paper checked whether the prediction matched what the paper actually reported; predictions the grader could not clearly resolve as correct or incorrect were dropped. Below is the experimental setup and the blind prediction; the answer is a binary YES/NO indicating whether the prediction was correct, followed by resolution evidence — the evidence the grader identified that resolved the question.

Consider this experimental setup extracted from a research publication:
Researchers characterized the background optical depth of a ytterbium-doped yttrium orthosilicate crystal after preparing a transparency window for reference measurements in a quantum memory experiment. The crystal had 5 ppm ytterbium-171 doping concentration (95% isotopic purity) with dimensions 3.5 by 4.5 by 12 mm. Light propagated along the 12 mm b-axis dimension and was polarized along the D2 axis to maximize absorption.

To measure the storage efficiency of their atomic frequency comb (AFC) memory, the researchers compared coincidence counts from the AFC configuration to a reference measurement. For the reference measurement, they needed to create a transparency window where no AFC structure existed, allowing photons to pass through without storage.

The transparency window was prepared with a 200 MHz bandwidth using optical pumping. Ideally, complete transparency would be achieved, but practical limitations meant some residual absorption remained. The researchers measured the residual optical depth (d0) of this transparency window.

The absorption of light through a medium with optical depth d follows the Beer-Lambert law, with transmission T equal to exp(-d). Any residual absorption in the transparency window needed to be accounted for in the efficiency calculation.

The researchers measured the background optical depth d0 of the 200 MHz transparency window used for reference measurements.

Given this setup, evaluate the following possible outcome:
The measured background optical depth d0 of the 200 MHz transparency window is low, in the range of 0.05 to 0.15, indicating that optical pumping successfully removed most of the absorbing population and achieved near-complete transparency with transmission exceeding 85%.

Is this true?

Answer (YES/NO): NO